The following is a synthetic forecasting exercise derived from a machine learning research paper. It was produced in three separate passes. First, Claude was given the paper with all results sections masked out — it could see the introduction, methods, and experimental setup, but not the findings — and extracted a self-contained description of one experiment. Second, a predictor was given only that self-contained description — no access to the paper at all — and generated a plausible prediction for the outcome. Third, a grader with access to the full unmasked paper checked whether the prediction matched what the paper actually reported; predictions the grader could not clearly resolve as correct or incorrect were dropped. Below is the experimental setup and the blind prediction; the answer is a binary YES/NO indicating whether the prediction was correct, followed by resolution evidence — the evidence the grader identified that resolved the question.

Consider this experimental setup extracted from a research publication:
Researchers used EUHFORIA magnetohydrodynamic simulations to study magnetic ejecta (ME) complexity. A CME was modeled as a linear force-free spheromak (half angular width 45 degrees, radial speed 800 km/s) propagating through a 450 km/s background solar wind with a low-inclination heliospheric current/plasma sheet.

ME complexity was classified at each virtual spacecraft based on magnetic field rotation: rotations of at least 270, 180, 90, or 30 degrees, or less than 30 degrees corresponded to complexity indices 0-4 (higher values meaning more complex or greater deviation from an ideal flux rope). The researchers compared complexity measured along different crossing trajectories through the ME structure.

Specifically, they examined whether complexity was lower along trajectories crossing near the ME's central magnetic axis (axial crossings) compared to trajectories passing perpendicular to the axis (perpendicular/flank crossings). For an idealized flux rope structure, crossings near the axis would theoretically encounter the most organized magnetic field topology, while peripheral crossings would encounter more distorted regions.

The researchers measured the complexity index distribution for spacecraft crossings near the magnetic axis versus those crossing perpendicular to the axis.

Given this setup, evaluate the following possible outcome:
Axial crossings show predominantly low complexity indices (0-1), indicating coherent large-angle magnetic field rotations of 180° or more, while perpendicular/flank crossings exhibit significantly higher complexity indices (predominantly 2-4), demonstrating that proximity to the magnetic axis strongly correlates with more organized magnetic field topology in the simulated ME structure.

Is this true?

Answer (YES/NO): NO